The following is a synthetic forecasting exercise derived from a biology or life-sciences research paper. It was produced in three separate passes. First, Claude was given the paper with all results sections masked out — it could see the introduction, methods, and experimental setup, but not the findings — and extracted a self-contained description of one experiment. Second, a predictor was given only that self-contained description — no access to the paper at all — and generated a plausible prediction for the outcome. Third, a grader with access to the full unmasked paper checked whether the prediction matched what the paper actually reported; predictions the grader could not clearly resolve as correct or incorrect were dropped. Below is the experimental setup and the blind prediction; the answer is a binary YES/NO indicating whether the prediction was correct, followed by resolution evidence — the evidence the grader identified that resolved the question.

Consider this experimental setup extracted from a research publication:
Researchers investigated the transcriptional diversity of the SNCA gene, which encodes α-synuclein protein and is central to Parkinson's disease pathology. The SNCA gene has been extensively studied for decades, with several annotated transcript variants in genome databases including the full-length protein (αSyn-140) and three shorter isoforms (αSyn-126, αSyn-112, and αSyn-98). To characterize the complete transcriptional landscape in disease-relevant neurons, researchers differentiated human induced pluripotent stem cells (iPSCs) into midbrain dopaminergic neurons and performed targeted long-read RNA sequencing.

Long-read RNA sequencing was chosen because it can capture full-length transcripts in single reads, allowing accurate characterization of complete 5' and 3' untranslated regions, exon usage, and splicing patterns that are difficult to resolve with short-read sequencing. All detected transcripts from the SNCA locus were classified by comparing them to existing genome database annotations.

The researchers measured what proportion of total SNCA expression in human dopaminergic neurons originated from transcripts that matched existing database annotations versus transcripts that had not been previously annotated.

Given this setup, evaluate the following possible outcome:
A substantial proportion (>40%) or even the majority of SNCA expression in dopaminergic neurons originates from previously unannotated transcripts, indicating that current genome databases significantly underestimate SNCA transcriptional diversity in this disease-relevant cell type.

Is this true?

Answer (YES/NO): YES